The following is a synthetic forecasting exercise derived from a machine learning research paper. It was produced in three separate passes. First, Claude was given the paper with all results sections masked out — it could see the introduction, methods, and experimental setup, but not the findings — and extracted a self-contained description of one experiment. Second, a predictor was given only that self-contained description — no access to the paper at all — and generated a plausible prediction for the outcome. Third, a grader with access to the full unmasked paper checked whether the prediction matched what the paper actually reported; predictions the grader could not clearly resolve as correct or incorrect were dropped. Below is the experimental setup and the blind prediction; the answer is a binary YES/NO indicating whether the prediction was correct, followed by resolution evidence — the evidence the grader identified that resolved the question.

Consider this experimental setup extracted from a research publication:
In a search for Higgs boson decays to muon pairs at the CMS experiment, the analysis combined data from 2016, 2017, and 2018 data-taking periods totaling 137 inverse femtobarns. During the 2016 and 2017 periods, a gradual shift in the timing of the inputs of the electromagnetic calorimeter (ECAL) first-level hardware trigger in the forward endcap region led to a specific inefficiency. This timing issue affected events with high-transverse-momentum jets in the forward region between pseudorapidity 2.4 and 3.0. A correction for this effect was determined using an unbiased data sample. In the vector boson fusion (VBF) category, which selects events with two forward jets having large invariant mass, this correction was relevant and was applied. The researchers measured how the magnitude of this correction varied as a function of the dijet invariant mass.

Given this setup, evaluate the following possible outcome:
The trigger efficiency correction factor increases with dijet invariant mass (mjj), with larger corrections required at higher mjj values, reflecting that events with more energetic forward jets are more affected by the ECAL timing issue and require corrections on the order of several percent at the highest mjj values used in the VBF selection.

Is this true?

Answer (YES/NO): YES